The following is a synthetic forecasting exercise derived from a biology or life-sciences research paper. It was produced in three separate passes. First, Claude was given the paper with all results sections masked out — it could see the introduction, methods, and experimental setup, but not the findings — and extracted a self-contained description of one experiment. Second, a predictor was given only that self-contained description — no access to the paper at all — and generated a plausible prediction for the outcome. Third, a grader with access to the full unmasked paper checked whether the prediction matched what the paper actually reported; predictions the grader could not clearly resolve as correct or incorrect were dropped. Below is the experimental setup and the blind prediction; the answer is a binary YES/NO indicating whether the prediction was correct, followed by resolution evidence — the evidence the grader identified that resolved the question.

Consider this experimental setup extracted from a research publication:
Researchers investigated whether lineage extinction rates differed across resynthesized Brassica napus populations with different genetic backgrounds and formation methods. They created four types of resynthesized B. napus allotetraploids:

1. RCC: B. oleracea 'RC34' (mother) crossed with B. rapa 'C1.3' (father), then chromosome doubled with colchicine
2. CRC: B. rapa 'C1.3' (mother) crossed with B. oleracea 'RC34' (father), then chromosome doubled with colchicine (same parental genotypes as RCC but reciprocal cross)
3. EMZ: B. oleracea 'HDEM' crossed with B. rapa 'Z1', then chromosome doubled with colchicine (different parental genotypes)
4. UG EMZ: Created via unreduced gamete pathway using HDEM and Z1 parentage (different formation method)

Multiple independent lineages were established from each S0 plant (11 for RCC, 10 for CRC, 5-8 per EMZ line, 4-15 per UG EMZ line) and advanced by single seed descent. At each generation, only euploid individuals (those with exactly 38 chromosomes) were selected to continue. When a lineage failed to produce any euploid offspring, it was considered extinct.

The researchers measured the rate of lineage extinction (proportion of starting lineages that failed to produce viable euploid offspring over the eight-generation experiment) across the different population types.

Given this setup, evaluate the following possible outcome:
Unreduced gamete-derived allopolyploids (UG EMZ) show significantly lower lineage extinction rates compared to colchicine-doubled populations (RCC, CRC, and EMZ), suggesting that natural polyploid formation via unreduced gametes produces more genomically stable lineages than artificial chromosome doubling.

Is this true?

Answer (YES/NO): NO